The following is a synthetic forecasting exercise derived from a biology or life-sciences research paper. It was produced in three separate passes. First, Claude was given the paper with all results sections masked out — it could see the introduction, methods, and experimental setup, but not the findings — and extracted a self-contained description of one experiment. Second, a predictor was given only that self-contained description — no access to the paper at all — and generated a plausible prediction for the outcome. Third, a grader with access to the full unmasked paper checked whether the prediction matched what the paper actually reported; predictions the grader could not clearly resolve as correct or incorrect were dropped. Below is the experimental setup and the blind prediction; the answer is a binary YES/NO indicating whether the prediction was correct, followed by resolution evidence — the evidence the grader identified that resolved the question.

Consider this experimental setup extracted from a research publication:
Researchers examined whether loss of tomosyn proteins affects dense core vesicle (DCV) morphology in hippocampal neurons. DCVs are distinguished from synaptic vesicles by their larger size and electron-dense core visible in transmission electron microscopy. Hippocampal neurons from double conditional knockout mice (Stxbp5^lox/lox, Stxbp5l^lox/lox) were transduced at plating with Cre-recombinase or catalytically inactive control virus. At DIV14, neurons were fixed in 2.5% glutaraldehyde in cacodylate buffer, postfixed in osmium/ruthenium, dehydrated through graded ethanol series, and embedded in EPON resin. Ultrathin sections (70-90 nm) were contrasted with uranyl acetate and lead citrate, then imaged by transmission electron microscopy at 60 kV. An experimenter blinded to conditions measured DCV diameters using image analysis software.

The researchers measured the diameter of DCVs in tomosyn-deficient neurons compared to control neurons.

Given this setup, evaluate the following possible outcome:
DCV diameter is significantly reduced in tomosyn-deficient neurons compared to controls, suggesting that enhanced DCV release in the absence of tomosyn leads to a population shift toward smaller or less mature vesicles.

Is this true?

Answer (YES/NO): NO